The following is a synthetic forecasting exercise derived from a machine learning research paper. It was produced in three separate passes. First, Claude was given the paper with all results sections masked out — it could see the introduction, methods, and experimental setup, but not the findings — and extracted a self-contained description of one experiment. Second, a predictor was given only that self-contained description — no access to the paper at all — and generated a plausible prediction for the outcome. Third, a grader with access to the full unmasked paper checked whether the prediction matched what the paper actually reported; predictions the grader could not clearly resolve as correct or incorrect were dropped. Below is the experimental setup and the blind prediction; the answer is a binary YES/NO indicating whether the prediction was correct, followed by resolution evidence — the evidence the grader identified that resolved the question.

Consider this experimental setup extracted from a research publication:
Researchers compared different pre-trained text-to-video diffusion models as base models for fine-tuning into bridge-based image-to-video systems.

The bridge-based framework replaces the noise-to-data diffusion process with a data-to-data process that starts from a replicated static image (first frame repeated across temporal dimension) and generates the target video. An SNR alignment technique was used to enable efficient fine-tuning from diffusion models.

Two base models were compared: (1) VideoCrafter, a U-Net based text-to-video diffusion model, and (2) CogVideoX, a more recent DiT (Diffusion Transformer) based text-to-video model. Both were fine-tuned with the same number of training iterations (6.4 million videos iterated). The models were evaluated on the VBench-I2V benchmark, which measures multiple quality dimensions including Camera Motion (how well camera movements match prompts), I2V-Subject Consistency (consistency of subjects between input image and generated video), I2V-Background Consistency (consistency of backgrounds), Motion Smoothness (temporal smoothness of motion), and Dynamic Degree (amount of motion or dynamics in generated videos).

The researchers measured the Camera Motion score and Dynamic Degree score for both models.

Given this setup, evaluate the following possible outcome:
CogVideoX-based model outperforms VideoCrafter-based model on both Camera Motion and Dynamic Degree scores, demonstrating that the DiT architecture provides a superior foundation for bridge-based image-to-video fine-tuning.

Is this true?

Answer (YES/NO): YES